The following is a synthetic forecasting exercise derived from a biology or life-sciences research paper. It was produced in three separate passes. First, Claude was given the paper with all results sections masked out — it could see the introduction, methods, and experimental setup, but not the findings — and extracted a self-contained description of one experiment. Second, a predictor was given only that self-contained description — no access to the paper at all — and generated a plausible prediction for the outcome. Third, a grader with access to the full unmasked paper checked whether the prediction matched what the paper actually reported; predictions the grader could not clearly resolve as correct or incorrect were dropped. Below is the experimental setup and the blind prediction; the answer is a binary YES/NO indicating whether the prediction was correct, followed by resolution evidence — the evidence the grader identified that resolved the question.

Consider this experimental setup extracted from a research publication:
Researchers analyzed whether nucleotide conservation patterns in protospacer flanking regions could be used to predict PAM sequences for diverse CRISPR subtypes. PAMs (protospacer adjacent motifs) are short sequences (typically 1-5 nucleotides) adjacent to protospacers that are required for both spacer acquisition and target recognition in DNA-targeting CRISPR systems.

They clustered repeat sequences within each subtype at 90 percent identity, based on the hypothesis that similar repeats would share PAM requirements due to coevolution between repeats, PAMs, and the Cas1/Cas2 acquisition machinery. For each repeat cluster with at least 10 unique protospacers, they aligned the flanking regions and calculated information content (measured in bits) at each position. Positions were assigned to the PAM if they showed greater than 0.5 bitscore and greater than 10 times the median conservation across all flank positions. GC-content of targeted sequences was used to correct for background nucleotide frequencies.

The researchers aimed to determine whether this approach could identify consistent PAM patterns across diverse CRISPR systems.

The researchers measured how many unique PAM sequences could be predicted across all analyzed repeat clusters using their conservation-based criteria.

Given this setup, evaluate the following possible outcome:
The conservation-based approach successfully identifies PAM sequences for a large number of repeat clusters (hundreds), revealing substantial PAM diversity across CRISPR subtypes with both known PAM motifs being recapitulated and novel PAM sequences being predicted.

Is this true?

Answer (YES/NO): YES